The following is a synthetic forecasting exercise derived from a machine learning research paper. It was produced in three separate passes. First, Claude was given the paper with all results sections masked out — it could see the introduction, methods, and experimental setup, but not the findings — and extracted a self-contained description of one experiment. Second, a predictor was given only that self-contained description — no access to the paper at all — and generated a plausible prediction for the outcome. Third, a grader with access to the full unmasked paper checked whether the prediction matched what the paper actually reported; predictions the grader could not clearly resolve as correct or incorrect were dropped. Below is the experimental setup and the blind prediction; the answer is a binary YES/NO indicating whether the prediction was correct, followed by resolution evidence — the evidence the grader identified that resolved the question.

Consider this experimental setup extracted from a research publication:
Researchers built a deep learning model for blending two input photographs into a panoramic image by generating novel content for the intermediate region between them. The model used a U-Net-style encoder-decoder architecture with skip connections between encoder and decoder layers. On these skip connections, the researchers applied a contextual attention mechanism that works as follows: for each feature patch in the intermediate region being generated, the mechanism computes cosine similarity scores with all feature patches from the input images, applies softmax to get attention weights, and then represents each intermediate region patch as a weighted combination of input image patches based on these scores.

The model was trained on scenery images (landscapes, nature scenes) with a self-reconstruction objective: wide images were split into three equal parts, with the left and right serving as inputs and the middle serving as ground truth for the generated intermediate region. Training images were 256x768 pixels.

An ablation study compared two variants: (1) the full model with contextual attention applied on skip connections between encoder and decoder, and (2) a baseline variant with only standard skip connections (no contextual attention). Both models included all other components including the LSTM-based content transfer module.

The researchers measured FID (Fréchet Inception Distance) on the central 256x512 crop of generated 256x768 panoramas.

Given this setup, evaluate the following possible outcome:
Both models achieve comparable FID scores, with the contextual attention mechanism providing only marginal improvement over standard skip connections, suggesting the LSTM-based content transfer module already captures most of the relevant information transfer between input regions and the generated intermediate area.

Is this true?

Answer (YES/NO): NO